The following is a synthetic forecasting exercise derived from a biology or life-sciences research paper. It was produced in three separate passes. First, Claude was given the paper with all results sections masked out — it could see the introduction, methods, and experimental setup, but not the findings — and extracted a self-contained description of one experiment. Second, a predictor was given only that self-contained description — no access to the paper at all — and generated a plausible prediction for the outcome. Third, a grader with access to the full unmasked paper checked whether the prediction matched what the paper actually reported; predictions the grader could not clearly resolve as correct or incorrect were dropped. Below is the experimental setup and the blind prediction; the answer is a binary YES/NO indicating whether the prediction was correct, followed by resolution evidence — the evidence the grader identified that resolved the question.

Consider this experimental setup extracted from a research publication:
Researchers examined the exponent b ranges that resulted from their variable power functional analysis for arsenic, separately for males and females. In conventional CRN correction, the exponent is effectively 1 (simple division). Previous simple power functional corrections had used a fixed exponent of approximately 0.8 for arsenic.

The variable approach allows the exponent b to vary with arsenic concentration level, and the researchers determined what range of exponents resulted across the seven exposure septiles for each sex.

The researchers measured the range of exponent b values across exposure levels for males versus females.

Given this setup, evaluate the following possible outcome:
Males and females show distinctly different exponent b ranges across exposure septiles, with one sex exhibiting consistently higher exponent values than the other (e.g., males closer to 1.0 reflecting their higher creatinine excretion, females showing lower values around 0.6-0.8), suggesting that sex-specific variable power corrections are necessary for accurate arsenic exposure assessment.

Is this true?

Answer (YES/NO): NO